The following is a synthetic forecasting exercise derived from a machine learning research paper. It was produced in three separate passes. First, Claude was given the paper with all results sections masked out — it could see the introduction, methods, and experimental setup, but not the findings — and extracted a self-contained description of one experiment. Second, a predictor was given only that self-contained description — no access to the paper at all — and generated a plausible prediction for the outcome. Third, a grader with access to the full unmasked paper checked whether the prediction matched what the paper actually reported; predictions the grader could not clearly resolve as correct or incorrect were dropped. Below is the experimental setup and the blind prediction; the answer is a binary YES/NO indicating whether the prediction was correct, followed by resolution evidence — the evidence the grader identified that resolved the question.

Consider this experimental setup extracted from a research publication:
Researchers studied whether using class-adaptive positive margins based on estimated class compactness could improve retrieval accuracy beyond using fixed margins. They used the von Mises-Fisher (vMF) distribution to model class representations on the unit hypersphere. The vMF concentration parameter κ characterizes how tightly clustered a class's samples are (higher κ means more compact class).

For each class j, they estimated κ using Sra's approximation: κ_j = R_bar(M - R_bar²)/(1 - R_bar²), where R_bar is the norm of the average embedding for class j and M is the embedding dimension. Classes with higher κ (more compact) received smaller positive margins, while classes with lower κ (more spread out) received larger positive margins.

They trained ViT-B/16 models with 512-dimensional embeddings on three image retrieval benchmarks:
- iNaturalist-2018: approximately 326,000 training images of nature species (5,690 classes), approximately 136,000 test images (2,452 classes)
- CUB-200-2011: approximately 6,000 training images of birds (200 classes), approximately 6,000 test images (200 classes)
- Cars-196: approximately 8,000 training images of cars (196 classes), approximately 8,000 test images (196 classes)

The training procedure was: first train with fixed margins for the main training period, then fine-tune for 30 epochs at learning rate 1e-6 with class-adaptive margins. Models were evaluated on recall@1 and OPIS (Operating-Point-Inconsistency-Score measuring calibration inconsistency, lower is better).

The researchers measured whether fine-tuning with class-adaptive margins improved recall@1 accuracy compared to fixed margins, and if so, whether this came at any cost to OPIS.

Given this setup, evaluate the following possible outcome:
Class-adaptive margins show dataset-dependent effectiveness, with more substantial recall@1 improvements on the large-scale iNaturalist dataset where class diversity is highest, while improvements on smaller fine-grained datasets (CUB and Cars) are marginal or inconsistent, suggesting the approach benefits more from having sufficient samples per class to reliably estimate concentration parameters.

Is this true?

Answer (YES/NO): NO